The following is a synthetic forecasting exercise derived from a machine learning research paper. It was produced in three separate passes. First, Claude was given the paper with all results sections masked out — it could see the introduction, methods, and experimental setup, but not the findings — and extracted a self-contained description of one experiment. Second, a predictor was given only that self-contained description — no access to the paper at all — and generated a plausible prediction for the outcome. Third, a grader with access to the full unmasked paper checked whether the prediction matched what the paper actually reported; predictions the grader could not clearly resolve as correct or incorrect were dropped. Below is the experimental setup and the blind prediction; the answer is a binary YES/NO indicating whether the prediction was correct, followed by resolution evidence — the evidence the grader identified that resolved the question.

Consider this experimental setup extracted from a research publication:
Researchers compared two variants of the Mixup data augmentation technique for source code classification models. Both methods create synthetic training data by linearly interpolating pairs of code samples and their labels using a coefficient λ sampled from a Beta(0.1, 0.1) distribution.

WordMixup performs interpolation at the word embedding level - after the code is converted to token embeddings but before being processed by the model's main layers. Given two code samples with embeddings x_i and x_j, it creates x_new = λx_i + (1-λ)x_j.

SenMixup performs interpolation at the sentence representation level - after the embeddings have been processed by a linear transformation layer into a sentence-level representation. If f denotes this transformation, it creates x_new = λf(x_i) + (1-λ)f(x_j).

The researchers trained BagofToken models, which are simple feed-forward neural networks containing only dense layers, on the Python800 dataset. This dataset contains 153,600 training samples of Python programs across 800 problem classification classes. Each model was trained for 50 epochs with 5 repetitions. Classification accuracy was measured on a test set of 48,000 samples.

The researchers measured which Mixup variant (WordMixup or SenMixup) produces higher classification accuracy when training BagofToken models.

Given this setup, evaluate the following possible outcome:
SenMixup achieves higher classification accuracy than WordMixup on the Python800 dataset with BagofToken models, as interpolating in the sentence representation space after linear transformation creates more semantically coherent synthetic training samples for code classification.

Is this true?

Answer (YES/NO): YES